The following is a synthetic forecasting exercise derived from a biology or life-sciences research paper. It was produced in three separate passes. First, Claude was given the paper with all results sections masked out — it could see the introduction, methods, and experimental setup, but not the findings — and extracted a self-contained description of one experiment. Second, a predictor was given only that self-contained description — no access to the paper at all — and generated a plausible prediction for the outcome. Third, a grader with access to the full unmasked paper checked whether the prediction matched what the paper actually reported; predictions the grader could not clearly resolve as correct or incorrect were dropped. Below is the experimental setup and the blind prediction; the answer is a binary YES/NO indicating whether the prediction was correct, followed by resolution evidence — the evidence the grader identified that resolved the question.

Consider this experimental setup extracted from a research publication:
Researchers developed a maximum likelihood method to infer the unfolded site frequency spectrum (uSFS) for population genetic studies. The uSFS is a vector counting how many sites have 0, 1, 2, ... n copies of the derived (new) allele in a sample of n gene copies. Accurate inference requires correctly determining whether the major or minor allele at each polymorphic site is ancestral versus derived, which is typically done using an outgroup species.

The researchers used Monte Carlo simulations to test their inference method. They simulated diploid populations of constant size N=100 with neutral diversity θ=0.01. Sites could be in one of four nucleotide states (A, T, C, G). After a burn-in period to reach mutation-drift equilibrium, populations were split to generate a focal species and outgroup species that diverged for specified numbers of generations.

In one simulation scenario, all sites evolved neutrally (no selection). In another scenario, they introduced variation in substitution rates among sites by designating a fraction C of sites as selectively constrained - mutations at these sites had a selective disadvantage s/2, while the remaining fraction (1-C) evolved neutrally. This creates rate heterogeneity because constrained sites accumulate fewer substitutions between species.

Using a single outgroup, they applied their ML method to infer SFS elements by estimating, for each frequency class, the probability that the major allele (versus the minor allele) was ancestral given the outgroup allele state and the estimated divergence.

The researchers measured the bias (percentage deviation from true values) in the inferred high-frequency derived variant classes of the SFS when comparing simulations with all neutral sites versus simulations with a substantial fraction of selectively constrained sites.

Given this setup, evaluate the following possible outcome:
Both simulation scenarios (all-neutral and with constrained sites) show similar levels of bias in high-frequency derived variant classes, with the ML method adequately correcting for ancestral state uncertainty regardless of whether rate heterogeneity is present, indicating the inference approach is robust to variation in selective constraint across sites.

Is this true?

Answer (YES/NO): NO